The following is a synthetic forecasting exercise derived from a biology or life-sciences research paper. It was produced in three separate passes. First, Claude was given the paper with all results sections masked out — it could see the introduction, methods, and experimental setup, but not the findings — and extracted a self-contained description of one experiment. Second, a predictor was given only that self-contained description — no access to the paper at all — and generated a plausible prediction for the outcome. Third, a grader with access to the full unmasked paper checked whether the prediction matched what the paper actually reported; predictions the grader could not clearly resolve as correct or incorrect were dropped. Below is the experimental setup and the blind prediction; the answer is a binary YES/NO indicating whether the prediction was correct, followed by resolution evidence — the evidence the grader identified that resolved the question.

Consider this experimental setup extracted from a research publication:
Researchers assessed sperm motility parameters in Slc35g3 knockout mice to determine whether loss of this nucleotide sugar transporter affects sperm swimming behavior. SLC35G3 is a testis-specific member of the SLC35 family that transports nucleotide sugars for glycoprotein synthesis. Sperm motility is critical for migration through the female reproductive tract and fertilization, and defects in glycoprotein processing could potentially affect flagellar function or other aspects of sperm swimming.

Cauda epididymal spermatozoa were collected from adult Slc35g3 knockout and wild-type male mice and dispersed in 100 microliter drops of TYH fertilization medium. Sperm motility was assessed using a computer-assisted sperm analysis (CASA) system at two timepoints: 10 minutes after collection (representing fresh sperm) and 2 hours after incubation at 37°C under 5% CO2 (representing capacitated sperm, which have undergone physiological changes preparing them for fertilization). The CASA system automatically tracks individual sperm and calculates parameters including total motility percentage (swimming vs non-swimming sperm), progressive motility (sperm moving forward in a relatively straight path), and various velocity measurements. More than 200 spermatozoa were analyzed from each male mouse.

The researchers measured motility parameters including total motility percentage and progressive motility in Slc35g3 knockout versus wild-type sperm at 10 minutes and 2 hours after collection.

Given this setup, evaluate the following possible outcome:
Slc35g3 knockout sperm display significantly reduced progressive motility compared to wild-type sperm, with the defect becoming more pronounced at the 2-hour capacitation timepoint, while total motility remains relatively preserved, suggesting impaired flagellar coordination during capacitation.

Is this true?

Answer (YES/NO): NO